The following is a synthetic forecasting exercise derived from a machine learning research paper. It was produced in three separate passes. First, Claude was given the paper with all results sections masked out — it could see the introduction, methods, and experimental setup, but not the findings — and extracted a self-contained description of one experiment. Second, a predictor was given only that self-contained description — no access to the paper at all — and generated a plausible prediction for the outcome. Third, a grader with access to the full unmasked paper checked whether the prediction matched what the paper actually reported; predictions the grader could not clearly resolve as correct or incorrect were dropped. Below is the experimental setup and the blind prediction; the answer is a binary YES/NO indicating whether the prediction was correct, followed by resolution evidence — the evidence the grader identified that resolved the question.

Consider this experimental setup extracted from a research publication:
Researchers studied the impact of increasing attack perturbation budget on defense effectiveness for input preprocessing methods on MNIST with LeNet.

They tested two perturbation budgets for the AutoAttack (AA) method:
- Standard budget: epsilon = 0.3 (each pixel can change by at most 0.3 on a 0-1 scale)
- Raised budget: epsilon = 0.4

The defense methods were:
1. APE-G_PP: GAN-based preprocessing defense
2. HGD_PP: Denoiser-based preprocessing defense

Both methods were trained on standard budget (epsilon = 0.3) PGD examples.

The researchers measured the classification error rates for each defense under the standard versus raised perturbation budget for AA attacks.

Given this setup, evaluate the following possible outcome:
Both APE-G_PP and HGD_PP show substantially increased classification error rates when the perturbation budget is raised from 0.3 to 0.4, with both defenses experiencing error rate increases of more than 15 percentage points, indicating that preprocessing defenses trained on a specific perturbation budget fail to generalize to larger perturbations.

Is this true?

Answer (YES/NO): YES